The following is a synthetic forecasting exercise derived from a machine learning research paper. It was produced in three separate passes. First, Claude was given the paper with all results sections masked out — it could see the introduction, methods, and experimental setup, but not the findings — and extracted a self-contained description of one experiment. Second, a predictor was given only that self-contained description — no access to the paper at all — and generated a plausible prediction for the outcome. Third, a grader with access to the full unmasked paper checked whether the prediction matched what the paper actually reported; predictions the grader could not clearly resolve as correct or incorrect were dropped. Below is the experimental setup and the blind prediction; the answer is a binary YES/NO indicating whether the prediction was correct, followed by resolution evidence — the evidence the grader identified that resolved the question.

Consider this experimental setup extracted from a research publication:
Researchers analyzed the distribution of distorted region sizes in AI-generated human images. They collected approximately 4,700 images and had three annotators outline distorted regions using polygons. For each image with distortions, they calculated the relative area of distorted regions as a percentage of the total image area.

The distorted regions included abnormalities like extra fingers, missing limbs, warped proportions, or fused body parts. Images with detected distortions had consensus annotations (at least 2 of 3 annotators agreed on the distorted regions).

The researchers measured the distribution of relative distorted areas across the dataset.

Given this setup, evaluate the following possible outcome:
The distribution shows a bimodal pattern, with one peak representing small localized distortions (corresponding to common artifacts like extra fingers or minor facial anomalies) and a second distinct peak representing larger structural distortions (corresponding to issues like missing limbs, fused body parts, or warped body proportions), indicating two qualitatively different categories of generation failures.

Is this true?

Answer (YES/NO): NO